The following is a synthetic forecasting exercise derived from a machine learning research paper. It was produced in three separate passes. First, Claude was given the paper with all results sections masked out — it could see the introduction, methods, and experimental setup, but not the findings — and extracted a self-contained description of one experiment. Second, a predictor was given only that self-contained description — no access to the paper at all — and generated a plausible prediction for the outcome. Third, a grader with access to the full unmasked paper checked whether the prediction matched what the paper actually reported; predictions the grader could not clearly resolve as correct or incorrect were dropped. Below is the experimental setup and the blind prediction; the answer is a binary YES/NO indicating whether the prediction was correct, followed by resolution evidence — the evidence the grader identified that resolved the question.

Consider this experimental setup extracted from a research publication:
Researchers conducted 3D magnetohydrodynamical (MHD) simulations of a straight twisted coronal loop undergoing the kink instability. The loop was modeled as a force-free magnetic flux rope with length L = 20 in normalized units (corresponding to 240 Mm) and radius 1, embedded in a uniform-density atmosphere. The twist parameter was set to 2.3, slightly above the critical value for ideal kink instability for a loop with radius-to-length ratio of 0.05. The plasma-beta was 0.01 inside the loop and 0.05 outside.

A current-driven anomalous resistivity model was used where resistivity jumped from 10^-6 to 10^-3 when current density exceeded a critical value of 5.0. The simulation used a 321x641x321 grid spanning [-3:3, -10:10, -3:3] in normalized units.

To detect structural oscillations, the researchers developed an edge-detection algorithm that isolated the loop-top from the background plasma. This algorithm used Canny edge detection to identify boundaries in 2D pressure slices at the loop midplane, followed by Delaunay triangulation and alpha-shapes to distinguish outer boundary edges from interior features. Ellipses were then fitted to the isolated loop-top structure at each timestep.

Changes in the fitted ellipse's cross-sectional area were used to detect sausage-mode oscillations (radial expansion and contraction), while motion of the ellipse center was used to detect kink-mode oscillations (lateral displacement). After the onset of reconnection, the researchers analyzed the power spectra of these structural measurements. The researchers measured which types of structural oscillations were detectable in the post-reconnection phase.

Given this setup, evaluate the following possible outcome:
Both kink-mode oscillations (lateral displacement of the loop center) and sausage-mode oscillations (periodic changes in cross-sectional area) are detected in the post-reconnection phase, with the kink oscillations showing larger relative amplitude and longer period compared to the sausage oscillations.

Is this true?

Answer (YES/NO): NO